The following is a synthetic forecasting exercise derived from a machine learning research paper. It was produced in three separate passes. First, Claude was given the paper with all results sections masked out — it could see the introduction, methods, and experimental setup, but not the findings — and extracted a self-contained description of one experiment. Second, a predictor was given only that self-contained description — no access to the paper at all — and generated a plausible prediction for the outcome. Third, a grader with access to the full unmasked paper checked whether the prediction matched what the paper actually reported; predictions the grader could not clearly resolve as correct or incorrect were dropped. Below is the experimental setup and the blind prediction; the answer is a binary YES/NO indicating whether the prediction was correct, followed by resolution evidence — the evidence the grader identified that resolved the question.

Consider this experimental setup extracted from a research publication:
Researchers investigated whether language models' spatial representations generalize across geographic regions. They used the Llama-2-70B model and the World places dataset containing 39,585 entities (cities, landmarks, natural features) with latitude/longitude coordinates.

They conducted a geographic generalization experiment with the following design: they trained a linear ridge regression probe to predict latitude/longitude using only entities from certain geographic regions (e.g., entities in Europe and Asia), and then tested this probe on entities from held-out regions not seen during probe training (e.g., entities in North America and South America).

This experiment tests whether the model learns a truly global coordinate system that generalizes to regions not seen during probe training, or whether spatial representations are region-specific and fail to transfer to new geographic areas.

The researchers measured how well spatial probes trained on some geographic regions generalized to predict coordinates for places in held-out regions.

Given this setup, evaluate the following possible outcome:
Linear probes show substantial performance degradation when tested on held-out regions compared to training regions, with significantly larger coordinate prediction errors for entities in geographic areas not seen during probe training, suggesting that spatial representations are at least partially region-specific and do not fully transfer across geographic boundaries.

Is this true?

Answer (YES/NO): YES